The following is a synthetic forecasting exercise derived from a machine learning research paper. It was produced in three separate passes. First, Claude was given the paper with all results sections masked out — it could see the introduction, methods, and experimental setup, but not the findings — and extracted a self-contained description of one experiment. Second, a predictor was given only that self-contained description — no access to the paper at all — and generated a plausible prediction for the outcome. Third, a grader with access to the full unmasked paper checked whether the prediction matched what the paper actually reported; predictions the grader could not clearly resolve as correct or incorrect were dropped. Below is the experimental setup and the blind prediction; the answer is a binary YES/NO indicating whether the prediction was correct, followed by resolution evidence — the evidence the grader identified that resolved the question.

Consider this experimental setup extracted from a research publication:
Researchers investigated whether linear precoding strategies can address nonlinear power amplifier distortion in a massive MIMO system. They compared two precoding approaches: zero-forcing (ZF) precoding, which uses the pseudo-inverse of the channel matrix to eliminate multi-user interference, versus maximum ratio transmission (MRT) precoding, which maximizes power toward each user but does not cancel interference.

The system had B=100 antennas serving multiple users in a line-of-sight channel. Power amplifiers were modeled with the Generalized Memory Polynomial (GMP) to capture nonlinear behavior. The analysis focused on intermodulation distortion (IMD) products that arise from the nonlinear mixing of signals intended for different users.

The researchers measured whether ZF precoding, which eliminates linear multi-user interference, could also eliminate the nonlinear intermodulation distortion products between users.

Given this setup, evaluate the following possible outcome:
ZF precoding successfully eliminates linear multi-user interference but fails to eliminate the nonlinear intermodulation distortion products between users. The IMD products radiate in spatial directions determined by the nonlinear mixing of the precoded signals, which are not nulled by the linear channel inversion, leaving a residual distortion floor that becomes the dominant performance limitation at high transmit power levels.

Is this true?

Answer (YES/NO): YES